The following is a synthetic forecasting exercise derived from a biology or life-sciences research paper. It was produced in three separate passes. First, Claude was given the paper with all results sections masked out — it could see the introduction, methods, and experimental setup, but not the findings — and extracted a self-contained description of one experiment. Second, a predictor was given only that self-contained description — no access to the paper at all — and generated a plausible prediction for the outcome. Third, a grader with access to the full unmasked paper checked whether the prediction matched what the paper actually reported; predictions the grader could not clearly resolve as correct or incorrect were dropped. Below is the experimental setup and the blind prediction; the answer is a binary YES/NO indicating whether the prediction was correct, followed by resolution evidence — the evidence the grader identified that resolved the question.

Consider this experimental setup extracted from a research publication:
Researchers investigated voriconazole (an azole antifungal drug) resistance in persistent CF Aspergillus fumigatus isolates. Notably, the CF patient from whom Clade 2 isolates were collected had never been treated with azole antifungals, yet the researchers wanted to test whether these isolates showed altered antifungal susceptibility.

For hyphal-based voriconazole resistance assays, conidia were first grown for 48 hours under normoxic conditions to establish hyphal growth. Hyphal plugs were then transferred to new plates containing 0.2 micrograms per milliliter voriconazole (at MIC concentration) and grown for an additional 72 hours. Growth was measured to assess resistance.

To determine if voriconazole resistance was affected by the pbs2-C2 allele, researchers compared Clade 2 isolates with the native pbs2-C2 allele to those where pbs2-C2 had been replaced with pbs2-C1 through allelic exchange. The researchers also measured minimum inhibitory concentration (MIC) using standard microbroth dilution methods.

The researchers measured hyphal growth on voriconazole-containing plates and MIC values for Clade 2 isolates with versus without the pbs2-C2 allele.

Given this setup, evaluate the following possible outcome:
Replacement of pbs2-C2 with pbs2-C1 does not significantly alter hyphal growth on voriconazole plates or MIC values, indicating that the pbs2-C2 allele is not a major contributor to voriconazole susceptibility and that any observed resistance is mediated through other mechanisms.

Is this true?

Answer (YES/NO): NO